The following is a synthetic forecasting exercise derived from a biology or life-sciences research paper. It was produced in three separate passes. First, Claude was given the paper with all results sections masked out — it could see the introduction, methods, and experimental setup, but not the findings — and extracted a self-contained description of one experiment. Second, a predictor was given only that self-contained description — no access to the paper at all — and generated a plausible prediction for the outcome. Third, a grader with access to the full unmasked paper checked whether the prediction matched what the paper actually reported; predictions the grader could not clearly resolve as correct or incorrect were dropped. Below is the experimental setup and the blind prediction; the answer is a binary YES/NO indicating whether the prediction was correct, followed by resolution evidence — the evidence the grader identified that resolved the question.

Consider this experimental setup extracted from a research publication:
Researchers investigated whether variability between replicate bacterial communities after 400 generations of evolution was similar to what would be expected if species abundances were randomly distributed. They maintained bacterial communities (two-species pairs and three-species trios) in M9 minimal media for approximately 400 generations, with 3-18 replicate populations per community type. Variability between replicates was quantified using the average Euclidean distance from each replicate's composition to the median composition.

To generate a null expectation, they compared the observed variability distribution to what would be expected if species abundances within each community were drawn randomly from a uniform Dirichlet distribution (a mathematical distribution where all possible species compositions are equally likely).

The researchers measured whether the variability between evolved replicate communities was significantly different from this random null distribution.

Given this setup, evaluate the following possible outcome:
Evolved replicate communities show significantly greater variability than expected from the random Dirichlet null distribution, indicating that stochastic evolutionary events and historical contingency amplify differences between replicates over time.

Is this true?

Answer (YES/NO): NO